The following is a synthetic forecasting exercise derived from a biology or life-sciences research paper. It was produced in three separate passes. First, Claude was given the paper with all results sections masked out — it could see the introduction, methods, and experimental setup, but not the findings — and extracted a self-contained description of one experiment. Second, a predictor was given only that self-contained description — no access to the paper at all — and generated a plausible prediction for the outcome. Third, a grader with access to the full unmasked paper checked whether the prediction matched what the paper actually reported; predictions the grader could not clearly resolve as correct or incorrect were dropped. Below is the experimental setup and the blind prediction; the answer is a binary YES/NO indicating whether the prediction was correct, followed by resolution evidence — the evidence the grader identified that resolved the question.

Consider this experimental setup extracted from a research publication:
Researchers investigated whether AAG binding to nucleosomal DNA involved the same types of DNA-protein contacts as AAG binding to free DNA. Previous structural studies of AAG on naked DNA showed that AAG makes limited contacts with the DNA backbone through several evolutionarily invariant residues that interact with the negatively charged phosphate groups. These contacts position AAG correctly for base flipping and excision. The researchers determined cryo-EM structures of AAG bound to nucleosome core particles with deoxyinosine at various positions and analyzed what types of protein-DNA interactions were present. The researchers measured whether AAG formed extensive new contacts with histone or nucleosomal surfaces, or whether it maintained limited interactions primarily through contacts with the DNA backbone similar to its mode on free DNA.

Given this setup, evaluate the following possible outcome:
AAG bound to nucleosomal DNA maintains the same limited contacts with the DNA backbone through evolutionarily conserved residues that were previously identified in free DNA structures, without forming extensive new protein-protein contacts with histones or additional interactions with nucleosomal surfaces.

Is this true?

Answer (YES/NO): YES